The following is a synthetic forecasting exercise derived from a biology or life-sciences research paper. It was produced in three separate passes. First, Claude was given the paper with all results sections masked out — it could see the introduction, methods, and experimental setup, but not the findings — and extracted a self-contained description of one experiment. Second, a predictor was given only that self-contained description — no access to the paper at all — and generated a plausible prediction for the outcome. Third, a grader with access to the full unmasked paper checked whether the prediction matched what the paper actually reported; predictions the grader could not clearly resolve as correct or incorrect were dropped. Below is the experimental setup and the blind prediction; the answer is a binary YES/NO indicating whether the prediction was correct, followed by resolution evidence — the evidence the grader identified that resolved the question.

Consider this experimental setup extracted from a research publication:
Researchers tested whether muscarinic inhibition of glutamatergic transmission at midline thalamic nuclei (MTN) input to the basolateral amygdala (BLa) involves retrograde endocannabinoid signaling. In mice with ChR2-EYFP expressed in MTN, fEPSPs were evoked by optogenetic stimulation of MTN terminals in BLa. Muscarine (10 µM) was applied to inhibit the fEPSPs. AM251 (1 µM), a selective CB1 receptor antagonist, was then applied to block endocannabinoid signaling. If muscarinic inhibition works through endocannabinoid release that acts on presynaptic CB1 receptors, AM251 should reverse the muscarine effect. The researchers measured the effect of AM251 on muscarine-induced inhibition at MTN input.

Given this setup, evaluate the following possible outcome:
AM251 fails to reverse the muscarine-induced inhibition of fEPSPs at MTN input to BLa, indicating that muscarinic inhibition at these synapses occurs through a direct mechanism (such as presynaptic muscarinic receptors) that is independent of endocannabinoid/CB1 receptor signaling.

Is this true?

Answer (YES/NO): NO